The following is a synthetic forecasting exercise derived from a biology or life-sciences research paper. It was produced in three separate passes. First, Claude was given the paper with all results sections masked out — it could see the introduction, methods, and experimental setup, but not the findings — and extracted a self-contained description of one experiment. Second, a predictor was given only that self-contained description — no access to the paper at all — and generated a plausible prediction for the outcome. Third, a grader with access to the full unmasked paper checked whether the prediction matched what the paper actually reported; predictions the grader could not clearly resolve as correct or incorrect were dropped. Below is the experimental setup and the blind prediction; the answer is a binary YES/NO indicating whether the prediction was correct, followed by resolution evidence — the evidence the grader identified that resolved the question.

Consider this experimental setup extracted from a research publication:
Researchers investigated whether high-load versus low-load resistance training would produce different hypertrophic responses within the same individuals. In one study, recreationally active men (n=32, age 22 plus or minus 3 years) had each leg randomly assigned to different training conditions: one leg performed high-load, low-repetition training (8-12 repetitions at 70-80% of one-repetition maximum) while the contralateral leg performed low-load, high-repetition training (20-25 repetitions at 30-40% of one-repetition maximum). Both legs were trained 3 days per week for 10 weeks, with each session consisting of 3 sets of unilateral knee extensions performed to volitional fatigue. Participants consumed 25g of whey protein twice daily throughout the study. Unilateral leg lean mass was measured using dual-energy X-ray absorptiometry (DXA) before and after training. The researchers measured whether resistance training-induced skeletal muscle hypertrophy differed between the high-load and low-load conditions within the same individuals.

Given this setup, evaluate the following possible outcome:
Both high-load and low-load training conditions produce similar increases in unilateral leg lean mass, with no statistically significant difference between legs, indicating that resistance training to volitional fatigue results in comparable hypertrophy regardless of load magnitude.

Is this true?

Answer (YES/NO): YES